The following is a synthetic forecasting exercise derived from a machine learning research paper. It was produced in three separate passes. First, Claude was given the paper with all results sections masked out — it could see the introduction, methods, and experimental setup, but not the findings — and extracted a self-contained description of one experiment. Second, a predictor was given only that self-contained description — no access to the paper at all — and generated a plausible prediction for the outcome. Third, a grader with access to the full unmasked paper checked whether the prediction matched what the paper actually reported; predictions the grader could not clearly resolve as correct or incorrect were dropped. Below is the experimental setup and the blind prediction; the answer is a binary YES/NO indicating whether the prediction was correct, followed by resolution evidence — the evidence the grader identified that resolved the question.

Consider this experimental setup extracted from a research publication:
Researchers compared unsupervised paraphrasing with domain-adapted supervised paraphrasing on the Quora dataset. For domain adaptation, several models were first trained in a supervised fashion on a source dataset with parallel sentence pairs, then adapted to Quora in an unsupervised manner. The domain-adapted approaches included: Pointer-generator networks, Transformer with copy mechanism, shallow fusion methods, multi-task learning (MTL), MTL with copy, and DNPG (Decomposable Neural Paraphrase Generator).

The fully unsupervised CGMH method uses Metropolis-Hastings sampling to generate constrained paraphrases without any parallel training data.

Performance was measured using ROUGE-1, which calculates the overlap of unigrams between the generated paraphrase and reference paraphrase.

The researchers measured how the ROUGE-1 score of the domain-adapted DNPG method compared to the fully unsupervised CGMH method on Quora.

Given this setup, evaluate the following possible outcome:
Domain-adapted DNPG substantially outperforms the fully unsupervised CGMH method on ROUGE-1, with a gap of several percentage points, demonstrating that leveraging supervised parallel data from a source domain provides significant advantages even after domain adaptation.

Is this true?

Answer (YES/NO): YES